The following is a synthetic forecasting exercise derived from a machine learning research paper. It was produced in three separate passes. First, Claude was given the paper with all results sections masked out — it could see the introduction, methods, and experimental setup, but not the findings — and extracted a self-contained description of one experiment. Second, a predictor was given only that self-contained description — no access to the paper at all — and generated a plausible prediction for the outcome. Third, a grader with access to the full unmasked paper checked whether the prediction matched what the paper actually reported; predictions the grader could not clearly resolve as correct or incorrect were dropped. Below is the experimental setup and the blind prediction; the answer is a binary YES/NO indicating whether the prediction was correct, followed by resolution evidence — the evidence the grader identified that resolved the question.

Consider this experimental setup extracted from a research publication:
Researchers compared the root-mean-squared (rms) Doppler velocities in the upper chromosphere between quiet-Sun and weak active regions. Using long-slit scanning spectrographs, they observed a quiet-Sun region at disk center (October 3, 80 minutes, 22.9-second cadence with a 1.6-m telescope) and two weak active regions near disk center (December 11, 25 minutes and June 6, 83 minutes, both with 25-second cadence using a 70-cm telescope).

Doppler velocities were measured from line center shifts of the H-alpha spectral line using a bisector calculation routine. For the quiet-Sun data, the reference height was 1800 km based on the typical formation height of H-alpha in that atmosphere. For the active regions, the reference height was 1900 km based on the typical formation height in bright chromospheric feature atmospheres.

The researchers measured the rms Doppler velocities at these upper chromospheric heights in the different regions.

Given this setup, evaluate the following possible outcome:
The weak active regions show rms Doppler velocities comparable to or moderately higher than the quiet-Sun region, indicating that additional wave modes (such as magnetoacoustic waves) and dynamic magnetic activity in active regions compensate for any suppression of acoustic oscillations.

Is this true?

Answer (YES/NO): NO